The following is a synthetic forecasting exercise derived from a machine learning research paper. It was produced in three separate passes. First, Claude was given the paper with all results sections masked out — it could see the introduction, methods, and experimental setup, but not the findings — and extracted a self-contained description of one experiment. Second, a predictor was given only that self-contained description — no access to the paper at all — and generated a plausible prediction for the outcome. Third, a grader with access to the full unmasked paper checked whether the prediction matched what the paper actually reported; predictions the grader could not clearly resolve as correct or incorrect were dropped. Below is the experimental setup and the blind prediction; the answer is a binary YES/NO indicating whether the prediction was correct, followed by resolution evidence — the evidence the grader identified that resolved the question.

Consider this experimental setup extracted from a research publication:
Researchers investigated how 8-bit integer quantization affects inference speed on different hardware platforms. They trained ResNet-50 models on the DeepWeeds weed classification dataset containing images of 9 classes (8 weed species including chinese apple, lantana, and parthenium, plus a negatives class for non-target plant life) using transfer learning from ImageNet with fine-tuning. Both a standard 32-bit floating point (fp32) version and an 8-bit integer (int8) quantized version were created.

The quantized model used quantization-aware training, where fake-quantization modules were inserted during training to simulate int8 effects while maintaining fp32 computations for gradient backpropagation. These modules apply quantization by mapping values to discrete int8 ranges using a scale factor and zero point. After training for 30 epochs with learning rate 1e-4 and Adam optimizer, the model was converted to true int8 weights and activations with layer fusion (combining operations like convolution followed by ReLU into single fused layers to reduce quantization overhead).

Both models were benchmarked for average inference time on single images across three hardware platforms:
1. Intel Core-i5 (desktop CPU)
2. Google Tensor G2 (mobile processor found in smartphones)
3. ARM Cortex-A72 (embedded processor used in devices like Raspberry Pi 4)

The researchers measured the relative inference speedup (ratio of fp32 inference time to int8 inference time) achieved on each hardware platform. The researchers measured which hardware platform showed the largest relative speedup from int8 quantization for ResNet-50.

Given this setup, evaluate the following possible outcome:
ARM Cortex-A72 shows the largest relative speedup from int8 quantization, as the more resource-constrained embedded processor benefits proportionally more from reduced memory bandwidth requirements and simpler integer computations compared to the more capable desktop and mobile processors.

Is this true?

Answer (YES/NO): YES